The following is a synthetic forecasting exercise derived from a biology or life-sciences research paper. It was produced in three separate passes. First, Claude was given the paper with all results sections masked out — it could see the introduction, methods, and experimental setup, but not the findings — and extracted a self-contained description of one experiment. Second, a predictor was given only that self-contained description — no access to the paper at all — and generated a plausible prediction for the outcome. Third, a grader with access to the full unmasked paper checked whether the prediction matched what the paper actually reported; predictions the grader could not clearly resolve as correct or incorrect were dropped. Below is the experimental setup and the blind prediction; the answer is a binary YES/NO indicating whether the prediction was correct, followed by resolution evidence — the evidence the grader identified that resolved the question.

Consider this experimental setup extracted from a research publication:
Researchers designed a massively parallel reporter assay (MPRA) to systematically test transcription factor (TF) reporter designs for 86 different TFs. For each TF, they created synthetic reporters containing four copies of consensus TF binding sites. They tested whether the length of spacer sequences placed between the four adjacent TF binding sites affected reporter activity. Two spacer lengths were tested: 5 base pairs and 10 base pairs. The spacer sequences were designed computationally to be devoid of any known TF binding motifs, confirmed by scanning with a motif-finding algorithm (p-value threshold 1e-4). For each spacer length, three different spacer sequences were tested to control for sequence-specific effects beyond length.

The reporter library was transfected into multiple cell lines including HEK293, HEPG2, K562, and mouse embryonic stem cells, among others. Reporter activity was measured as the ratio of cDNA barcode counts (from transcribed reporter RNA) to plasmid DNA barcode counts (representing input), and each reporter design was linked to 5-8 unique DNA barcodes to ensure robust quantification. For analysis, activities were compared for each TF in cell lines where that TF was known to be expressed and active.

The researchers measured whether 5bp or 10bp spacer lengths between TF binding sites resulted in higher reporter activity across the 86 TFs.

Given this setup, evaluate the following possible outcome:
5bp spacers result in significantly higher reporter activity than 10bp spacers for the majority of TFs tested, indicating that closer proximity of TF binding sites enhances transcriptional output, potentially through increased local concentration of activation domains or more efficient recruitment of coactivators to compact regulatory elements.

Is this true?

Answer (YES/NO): NO